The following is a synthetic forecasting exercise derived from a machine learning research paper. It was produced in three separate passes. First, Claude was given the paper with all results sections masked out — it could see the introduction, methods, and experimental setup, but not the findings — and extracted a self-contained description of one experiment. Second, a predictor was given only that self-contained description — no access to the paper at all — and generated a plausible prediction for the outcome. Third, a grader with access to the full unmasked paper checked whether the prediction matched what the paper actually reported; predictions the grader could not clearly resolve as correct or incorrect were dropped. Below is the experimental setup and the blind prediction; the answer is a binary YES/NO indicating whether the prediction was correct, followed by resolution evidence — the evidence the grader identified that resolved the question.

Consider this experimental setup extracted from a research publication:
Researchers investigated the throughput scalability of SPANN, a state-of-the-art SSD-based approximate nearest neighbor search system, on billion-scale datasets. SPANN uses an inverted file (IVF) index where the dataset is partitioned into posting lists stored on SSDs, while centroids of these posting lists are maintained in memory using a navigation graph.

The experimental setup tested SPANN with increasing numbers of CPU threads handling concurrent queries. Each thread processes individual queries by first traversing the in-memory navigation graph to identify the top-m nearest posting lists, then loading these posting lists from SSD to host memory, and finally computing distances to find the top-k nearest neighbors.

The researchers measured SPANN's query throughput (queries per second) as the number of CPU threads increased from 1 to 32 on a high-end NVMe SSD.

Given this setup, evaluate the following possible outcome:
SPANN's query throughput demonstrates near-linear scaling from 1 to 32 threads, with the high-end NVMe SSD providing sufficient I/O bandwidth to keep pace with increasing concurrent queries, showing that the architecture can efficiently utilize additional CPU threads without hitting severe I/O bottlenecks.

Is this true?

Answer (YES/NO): NO